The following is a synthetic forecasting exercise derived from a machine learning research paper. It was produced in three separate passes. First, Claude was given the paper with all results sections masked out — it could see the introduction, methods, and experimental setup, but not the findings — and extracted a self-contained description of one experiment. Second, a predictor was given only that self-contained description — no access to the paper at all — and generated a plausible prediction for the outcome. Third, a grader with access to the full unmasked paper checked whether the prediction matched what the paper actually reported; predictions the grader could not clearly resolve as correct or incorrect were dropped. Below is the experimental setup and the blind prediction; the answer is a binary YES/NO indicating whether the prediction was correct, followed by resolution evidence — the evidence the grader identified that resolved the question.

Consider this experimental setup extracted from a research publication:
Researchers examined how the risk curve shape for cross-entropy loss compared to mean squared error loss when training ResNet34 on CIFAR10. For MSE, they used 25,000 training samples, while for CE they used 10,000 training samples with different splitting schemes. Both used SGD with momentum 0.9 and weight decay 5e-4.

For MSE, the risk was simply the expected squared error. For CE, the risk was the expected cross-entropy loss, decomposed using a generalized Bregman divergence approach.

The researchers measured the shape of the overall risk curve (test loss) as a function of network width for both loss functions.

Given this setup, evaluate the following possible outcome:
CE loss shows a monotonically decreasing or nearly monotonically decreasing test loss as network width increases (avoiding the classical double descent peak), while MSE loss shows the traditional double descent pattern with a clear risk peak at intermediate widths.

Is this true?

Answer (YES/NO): NO